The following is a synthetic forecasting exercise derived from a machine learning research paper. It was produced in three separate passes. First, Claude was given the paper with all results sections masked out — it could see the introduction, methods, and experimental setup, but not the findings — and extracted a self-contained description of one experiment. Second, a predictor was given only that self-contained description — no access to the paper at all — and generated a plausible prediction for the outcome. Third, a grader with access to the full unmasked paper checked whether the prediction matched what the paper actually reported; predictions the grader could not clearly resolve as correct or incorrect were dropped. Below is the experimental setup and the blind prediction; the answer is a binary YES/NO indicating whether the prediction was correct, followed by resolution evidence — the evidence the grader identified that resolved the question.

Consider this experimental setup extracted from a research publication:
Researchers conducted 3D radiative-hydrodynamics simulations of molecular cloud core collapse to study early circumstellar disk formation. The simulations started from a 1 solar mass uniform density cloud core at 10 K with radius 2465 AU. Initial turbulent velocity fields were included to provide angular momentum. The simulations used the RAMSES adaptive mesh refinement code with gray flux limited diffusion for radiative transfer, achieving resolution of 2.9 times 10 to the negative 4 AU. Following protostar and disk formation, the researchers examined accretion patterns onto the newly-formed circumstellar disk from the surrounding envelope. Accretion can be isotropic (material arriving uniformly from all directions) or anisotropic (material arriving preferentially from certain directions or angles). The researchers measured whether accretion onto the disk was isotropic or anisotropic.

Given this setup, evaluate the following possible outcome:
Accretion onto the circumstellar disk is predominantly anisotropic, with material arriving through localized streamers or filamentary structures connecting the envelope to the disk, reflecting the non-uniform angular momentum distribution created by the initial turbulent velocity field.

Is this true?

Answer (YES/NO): NO